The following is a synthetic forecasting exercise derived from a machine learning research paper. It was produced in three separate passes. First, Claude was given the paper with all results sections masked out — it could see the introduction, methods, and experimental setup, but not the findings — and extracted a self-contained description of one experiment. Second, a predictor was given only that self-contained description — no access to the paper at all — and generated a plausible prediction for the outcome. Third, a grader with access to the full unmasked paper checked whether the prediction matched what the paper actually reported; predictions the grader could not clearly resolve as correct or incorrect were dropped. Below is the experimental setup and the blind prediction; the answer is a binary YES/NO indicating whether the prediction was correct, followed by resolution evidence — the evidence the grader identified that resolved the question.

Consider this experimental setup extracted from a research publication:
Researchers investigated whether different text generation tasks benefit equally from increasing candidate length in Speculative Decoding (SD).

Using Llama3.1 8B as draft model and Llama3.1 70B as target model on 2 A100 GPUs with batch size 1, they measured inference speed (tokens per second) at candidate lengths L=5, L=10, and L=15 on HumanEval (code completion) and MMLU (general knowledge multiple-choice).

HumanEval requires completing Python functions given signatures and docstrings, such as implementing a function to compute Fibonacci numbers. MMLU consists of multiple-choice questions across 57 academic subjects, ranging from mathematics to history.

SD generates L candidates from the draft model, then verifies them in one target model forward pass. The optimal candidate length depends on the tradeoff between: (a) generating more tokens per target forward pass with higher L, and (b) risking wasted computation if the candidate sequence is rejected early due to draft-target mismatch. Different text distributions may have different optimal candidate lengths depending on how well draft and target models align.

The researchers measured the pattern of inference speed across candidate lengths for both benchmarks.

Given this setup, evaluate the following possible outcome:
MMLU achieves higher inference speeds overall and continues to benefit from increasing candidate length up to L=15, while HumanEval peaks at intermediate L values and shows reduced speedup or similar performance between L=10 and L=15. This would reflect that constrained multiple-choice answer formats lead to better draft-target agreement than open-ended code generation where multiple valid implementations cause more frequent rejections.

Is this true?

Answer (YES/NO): NO